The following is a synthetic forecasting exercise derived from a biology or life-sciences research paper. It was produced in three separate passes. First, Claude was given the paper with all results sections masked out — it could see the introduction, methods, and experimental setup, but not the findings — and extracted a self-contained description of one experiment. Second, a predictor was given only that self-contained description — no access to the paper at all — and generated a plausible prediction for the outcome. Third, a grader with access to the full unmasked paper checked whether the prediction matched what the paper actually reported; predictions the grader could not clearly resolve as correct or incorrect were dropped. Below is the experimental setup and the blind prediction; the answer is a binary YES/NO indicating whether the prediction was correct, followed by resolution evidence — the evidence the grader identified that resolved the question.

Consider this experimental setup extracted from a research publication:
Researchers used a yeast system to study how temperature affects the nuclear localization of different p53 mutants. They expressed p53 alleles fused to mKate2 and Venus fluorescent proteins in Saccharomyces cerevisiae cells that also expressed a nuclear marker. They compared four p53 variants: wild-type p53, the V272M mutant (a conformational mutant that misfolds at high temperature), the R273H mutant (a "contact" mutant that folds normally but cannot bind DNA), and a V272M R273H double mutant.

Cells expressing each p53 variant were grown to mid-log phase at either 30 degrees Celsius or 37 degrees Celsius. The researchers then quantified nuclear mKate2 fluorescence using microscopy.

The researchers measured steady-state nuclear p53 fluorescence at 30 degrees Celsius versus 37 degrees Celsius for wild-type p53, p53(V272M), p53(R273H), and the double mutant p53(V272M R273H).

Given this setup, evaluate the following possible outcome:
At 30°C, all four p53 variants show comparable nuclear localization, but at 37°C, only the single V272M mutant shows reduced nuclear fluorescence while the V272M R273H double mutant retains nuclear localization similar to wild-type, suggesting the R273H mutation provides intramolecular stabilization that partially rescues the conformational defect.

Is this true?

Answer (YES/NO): NO